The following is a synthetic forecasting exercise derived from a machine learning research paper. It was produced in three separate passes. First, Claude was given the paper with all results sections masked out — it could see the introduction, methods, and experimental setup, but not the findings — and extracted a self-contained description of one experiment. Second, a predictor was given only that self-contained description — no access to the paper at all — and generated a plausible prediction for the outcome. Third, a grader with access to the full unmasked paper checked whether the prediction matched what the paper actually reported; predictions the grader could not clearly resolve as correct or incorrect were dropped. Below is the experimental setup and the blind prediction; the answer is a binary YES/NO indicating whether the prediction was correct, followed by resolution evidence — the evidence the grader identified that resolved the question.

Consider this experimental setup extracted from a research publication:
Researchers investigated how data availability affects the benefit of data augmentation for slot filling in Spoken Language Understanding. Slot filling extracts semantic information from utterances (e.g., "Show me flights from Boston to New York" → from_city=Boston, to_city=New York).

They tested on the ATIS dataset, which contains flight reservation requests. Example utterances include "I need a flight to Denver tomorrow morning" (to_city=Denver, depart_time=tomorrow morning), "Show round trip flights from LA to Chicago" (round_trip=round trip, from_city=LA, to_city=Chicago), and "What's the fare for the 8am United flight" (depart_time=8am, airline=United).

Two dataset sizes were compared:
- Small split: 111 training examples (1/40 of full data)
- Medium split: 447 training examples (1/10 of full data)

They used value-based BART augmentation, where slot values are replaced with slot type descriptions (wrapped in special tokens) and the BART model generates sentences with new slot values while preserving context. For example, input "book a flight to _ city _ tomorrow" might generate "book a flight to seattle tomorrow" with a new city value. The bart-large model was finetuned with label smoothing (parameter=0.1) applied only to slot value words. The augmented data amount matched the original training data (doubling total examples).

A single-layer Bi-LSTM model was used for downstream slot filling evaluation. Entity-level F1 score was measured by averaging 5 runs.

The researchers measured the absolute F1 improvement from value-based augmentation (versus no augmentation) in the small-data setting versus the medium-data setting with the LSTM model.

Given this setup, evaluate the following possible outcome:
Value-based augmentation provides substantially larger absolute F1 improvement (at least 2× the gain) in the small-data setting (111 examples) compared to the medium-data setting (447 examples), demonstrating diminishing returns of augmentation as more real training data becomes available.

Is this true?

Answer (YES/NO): NO